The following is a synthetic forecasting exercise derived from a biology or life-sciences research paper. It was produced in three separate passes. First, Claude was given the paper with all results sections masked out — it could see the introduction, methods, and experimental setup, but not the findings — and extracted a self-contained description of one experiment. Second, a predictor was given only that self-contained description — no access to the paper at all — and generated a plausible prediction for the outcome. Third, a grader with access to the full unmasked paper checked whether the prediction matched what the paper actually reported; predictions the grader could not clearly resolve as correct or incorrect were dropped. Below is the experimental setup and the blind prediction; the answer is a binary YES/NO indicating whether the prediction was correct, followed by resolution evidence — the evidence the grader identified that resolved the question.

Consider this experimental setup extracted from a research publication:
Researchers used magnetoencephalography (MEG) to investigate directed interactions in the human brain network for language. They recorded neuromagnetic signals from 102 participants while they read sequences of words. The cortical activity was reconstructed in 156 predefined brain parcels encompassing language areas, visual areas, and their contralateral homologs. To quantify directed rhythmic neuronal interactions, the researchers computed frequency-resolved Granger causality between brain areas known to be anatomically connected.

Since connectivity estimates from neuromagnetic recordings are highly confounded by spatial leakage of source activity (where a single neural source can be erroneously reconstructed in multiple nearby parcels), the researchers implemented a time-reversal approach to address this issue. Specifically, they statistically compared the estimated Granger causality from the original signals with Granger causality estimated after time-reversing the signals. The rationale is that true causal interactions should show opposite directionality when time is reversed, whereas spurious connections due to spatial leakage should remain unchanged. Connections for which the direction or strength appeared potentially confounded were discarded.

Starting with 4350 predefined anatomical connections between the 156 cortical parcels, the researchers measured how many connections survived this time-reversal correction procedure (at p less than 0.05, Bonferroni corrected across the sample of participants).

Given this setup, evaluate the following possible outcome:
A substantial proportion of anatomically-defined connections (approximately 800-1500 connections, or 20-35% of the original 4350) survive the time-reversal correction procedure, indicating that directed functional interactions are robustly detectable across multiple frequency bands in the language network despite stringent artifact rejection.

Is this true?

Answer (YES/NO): NO